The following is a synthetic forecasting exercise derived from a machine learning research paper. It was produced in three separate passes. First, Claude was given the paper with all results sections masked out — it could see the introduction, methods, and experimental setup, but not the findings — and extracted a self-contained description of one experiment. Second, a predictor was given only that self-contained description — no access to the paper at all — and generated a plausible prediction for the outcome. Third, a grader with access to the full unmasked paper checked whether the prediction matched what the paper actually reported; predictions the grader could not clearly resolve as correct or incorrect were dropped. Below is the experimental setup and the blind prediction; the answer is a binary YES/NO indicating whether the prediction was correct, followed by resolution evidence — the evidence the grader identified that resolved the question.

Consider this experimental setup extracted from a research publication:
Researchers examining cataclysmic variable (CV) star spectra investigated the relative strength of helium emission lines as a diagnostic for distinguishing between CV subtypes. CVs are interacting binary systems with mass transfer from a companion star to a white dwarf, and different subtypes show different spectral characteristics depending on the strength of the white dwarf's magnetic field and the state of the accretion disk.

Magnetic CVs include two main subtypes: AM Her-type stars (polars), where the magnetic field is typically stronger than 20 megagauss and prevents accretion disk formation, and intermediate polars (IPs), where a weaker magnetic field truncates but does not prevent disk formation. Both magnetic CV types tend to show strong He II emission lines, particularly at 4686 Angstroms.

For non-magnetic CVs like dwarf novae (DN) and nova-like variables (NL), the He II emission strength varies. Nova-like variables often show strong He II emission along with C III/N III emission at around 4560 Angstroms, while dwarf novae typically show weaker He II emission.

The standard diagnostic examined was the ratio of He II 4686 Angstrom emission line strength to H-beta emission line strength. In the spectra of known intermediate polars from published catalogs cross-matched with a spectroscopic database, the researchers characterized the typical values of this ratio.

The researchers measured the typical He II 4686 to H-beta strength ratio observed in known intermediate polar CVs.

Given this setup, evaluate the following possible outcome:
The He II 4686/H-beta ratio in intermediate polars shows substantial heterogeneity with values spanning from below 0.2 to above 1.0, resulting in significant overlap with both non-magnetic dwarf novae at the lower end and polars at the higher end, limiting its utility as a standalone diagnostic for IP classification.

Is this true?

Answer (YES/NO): NO